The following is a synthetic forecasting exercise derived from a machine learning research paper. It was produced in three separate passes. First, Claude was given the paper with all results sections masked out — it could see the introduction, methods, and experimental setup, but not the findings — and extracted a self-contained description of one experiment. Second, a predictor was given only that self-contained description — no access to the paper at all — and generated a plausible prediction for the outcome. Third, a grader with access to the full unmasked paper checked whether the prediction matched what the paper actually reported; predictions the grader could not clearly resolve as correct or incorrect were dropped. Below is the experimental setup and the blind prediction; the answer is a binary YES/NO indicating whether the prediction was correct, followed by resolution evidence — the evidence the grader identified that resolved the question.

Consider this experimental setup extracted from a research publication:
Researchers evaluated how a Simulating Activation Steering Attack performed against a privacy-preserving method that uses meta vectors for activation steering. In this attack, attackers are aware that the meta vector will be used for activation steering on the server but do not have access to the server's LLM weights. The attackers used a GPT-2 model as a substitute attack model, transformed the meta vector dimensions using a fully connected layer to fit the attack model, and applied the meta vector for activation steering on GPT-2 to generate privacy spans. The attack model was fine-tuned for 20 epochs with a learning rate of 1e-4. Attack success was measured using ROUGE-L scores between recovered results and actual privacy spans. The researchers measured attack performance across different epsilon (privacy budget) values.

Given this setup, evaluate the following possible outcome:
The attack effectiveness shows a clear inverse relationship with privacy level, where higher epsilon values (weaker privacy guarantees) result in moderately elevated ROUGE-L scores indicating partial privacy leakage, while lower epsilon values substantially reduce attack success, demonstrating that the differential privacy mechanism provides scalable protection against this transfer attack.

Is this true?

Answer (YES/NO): NO